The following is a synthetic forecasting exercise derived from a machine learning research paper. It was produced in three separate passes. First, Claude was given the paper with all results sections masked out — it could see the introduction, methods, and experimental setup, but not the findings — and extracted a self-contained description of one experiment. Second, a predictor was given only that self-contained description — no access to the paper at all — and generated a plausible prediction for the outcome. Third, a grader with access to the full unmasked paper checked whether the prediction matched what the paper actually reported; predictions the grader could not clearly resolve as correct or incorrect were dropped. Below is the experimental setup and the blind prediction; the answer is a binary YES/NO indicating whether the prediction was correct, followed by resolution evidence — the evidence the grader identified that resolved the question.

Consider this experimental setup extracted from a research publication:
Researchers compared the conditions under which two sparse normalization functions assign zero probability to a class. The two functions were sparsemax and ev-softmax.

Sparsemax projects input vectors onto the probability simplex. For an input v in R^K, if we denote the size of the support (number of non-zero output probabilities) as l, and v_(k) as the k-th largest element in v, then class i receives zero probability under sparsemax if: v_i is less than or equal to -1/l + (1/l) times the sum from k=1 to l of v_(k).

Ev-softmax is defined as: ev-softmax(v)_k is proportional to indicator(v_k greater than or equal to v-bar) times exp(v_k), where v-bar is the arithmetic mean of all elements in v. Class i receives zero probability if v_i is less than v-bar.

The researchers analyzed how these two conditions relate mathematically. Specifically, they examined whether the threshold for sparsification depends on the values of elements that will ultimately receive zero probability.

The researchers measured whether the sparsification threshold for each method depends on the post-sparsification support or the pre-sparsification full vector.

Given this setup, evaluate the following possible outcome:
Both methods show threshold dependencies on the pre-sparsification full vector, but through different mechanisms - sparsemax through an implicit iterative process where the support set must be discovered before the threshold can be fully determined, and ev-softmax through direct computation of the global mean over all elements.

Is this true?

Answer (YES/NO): NO